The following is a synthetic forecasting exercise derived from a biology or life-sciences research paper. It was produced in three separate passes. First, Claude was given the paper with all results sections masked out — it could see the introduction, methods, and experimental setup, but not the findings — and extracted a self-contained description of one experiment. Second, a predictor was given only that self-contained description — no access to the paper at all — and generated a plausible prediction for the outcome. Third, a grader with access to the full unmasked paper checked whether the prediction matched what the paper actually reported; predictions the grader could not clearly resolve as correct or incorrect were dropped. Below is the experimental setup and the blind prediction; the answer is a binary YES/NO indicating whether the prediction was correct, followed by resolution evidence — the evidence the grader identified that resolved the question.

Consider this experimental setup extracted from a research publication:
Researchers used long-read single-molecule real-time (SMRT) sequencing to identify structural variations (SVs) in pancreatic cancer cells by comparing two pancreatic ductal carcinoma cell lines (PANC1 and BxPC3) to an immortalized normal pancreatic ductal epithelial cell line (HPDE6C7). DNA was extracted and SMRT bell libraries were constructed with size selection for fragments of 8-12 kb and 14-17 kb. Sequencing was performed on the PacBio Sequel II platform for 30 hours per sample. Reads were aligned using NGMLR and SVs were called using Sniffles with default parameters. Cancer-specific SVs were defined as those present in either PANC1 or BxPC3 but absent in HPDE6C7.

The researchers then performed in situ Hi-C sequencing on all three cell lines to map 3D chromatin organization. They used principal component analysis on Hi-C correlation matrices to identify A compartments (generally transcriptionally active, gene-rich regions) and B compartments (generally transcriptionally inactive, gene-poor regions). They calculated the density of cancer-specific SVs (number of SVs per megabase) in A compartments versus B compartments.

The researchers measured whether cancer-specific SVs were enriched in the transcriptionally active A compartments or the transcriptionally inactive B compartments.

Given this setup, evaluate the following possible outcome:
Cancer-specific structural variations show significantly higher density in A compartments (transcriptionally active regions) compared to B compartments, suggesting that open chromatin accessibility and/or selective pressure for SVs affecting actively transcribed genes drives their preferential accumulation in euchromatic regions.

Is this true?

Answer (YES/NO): YES